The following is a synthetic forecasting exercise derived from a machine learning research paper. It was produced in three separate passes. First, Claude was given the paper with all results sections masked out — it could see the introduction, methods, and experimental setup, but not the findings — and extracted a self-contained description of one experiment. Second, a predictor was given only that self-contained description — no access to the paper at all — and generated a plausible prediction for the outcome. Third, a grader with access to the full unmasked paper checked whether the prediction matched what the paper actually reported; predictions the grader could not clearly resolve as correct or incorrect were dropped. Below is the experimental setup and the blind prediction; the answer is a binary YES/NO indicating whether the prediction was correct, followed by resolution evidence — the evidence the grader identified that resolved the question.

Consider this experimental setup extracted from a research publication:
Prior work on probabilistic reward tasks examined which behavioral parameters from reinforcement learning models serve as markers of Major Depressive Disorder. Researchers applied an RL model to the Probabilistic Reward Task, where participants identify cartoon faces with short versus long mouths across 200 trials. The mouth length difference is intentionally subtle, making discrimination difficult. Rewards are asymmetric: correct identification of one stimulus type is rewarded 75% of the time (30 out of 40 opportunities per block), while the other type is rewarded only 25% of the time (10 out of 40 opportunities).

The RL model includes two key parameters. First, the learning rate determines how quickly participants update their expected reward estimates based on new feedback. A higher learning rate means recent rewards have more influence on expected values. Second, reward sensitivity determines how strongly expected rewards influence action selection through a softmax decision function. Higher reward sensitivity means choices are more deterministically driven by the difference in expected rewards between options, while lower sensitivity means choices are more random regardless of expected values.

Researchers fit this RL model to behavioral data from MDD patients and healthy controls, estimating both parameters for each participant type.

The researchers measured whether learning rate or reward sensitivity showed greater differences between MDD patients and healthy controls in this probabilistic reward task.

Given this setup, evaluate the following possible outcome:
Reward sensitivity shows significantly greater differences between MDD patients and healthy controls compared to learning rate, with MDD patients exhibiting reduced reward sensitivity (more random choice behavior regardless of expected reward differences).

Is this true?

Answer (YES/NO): YES